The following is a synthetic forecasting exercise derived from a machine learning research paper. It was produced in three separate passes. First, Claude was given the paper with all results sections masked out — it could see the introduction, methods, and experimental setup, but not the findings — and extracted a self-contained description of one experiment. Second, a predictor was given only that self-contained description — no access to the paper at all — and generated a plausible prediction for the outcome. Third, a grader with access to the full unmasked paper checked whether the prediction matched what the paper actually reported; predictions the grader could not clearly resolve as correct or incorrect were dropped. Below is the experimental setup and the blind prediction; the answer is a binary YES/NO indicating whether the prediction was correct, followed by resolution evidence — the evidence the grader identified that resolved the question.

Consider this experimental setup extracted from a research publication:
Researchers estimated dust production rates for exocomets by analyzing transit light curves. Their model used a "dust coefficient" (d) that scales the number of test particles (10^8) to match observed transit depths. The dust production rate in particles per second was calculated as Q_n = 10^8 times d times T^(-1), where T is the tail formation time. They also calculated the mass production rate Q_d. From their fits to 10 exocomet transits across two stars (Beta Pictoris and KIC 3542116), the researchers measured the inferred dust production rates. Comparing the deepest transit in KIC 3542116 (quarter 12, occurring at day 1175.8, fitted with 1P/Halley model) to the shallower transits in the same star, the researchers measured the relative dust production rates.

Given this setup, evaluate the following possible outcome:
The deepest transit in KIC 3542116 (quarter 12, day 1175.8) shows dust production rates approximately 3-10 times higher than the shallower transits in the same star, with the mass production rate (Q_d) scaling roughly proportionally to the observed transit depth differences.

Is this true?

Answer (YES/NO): NO